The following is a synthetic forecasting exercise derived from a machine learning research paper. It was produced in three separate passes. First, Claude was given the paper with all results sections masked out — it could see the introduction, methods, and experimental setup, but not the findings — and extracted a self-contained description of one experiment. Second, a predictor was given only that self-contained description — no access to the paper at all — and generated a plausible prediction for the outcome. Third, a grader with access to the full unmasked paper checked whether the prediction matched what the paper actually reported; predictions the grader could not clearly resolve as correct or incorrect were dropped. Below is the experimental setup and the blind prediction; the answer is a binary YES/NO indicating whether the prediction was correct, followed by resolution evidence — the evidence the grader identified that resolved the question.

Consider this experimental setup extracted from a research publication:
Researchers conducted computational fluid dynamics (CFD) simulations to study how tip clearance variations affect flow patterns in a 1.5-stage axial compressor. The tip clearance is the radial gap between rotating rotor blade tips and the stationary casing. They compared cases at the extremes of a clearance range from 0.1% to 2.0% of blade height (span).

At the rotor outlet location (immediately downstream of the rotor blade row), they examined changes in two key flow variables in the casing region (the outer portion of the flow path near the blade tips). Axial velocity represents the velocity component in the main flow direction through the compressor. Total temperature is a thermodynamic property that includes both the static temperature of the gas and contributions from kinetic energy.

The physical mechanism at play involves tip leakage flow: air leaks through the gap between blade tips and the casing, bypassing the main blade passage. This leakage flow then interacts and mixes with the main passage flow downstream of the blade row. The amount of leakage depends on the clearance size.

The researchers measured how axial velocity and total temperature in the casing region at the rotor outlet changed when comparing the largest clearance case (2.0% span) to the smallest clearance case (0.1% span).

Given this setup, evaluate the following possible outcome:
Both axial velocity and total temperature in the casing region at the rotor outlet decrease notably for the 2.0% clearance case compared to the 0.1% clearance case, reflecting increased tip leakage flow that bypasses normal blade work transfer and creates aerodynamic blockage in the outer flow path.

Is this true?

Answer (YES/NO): NO